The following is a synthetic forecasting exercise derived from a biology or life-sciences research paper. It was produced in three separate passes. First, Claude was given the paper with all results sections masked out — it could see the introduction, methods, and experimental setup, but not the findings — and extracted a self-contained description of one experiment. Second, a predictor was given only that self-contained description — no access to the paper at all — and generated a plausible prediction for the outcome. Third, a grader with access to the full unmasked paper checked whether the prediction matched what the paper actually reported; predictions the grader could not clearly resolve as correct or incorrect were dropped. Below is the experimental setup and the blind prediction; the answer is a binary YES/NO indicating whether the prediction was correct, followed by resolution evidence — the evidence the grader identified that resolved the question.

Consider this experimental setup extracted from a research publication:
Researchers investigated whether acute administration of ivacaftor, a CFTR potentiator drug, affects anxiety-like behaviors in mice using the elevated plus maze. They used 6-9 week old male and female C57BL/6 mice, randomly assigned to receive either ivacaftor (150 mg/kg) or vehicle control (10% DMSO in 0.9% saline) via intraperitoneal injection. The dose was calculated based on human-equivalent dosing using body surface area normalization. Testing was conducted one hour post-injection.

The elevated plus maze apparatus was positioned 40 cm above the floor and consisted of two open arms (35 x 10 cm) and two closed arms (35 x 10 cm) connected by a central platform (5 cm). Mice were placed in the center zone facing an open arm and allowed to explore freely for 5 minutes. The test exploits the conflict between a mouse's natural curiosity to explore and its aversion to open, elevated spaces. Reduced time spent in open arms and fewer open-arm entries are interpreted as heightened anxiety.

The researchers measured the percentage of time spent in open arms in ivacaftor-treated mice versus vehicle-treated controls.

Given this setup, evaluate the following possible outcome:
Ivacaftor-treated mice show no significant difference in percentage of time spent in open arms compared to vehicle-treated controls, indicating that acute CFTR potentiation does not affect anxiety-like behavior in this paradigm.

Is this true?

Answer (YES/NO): YES